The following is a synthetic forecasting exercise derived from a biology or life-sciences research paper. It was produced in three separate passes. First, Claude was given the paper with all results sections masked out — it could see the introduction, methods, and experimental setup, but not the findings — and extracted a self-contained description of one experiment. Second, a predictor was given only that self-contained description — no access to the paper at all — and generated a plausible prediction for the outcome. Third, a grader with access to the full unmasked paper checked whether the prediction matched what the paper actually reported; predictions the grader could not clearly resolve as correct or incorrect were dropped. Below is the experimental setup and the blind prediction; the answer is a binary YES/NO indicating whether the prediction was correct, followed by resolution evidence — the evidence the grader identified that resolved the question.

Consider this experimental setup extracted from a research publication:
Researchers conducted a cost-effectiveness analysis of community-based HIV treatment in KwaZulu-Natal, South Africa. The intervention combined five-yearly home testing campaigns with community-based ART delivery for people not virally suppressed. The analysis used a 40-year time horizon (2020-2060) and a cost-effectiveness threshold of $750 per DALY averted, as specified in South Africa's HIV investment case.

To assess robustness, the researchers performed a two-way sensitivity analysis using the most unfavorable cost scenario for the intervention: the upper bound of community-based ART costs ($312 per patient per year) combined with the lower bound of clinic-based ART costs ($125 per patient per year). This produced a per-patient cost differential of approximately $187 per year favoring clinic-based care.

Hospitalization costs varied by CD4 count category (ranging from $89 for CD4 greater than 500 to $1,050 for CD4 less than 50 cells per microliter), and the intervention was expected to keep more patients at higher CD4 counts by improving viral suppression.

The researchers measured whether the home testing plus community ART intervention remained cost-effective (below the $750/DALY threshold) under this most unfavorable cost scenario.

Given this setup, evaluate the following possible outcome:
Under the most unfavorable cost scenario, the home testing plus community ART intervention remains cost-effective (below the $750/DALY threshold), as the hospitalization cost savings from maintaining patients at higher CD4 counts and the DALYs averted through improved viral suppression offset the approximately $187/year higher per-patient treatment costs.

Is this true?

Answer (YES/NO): YES